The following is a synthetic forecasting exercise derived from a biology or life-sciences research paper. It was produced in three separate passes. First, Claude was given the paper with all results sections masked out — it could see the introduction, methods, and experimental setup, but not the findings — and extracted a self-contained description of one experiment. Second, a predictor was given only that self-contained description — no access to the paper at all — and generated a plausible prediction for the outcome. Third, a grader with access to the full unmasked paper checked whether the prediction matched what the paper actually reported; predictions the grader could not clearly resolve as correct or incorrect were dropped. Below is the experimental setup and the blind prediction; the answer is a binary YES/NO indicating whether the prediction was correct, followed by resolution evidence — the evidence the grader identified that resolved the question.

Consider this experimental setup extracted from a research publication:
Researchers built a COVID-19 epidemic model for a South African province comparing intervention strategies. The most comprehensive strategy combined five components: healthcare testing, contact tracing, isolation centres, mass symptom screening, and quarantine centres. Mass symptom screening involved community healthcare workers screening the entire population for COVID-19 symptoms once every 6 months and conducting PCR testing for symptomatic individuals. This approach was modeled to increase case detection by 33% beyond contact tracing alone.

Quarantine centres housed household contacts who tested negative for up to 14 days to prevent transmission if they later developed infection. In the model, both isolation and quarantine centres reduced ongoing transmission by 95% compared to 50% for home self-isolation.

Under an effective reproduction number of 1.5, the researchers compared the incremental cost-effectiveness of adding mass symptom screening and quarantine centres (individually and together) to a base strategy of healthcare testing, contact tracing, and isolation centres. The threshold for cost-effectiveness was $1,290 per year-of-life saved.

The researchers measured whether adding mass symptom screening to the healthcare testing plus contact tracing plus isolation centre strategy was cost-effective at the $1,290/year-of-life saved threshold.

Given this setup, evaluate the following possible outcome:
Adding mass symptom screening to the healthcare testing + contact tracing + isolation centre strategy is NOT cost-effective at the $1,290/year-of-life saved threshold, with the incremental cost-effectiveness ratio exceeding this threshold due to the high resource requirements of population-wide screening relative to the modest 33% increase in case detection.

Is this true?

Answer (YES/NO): NO